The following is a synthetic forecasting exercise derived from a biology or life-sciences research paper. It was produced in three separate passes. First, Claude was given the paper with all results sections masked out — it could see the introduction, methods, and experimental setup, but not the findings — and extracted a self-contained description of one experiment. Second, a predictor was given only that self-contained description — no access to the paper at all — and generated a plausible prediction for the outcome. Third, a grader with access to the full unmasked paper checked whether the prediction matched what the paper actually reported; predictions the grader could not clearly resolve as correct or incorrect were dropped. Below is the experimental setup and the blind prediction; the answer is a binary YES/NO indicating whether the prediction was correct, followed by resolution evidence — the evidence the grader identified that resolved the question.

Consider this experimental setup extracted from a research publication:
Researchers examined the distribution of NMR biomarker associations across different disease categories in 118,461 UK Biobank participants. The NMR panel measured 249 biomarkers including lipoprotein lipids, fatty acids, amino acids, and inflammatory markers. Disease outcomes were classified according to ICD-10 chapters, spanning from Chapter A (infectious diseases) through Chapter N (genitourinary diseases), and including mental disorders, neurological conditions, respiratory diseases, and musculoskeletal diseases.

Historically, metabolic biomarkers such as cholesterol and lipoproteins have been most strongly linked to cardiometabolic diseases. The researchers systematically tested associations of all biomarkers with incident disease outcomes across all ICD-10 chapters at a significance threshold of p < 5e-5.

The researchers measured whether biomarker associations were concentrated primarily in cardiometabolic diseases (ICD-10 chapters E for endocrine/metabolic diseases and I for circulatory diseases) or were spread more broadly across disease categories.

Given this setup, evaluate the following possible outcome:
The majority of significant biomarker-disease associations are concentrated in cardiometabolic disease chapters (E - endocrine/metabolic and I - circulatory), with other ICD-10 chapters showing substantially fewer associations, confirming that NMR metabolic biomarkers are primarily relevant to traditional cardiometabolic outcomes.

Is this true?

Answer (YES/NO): NO